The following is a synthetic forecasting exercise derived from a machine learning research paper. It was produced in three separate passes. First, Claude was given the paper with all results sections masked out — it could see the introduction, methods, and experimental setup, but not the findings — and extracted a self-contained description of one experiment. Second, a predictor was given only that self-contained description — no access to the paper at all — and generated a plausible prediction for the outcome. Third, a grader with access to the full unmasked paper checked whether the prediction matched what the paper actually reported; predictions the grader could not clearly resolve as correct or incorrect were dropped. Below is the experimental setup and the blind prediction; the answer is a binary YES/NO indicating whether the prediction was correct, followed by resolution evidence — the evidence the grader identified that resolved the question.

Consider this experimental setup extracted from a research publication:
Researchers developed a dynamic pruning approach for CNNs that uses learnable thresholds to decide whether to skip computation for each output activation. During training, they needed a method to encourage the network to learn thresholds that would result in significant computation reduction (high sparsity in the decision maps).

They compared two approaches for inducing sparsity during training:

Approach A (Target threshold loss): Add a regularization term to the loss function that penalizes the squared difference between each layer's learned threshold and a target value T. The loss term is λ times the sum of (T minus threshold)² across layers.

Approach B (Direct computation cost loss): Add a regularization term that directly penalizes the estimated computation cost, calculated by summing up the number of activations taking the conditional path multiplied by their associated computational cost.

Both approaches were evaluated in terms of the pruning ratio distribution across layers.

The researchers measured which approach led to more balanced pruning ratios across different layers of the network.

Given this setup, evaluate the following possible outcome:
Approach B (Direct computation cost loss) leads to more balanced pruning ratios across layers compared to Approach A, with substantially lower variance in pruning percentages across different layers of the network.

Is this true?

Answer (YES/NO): NO